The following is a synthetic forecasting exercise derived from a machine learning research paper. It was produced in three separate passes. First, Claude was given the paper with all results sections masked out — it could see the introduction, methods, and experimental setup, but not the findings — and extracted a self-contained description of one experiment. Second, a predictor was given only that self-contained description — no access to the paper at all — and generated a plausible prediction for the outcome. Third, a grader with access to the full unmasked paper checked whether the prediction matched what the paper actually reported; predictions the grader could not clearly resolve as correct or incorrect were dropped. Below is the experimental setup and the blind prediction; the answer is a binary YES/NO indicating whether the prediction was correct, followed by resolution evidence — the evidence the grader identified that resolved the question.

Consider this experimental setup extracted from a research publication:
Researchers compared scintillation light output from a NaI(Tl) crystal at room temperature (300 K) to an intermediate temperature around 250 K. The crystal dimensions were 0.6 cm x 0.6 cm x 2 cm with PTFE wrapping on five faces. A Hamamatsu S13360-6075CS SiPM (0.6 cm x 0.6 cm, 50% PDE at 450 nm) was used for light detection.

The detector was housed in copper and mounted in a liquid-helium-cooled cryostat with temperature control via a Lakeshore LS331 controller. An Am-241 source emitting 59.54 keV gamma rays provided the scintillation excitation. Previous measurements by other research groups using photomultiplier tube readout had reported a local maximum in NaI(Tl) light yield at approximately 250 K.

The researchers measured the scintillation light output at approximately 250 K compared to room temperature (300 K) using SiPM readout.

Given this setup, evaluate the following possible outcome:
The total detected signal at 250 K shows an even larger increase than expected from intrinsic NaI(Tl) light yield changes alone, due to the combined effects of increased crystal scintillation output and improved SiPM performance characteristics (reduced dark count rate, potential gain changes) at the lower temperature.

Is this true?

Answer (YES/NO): NO